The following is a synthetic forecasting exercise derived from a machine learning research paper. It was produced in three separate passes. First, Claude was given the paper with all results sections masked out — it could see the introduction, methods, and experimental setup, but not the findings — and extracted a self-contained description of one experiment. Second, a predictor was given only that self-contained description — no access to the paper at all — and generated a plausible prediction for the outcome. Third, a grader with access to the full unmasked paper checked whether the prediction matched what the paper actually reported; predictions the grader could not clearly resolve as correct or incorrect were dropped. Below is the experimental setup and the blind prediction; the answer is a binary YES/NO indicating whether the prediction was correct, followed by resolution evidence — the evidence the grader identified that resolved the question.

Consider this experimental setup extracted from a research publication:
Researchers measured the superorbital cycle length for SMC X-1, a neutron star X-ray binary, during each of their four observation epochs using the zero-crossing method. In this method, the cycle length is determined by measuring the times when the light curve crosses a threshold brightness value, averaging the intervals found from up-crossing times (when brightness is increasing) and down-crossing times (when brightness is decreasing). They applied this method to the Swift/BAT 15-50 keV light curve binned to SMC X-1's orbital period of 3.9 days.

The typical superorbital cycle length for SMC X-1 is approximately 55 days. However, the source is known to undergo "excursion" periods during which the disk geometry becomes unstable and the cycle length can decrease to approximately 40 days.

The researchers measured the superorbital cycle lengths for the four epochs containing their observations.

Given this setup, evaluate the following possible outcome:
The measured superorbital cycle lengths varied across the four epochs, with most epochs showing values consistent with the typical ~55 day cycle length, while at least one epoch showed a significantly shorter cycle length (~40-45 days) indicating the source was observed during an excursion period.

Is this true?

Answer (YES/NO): NO